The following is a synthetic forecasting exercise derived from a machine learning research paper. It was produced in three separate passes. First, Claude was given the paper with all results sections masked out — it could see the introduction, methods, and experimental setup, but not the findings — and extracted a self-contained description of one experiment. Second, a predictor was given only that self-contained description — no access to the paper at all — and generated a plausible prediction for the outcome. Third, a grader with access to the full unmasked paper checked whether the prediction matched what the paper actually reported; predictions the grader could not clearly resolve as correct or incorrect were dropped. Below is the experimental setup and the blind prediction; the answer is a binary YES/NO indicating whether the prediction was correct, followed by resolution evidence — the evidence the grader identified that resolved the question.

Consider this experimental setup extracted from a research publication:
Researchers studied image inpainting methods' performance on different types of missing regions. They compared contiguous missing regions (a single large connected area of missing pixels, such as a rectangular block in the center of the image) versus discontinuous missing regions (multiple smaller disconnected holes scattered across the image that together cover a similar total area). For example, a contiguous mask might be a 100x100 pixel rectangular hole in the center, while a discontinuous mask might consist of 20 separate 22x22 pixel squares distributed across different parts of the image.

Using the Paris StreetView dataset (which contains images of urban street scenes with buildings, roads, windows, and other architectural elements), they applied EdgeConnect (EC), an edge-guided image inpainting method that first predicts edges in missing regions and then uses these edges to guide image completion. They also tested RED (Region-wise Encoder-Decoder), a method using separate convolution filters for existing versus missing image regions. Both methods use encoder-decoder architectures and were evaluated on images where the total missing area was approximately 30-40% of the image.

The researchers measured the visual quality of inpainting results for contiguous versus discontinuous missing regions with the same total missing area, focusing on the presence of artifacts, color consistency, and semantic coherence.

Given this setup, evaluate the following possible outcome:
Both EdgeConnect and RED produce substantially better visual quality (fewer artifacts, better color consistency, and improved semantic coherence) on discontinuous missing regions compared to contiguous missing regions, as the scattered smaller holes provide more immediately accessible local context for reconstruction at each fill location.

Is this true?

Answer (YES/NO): YES